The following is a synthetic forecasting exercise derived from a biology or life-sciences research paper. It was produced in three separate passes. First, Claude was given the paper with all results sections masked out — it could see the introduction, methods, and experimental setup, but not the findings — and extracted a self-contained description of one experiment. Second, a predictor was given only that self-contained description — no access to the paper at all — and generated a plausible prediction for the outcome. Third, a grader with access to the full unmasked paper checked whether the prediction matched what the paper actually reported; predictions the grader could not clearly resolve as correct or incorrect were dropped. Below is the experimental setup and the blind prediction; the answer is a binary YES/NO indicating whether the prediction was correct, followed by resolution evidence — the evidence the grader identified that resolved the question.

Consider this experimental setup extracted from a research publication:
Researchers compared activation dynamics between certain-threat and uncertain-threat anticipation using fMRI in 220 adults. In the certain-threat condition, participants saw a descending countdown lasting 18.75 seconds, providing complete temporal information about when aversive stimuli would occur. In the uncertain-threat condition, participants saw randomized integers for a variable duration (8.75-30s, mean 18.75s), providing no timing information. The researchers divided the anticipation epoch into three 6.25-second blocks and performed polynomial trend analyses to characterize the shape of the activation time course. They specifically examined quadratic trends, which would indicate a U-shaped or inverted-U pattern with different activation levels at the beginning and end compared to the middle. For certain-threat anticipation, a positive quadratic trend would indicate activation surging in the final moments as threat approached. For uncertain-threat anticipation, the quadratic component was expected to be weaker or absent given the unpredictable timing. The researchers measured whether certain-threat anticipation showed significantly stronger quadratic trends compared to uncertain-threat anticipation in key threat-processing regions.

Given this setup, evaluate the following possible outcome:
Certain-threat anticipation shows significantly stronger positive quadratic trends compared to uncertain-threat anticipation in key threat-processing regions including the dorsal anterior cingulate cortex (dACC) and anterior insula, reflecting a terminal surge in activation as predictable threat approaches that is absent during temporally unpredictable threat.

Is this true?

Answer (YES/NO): YES